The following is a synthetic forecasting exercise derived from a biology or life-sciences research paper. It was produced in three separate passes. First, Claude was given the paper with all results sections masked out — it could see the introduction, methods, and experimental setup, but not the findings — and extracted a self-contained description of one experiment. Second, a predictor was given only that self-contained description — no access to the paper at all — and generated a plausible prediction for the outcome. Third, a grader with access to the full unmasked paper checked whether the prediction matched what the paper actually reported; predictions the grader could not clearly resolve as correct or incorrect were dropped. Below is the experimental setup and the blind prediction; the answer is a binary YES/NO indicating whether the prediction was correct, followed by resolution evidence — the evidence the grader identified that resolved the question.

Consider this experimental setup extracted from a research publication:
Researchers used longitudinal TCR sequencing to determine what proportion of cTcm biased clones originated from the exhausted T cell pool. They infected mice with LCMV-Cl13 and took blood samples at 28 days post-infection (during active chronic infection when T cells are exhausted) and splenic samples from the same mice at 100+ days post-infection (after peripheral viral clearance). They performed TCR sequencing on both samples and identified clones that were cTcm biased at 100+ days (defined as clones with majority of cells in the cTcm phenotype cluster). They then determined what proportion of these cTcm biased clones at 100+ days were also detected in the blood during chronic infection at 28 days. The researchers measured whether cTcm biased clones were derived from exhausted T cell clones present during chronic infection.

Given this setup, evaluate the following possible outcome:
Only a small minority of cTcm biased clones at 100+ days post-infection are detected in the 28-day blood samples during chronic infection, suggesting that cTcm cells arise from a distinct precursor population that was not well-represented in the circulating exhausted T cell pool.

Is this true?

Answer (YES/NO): NO